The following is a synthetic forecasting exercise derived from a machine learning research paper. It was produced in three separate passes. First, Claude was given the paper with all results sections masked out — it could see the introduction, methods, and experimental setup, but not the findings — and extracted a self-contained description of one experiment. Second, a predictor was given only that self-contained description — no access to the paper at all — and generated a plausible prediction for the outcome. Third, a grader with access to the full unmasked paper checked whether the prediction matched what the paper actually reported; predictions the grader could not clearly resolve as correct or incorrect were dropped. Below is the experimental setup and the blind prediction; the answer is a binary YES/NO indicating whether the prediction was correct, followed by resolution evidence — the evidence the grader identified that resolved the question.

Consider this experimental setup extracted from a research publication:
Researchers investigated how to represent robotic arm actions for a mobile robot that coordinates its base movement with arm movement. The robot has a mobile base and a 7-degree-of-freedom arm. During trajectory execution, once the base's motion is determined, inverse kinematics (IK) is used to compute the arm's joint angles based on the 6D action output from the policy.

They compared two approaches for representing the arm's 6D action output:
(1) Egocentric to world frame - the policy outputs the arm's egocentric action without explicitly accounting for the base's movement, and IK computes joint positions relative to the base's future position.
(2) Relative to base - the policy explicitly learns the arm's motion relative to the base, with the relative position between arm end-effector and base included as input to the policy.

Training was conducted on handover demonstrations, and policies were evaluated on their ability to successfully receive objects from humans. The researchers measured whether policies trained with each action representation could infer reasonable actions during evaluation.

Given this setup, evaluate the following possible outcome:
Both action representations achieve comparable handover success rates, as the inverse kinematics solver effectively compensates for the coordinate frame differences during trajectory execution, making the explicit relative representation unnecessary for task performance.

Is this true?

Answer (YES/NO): NO